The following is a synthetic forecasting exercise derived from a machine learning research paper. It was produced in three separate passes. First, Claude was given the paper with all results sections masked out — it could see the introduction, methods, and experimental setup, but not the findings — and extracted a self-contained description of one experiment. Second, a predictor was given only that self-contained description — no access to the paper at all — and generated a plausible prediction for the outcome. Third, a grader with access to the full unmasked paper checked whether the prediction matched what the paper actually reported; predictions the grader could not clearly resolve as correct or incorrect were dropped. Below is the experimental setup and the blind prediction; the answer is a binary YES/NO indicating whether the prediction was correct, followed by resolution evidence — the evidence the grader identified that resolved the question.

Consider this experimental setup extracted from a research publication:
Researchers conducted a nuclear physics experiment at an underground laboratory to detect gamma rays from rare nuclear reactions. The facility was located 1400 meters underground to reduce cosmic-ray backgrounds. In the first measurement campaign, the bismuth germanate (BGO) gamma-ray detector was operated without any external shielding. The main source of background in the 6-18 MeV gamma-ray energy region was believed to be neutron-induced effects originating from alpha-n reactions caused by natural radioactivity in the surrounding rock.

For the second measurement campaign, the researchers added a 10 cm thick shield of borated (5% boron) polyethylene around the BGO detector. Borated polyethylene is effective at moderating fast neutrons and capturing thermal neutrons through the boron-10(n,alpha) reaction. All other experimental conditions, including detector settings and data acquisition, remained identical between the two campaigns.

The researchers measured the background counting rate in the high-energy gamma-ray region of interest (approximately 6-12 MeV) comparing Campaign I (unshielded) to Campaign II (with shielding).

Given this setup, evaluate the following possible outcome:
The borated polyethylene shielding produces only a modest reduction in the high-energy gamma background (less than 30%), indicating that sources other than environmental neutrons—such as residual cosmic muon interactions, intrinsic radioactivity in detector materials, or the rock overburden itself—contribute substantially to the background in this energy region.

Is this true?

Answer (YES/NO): NO